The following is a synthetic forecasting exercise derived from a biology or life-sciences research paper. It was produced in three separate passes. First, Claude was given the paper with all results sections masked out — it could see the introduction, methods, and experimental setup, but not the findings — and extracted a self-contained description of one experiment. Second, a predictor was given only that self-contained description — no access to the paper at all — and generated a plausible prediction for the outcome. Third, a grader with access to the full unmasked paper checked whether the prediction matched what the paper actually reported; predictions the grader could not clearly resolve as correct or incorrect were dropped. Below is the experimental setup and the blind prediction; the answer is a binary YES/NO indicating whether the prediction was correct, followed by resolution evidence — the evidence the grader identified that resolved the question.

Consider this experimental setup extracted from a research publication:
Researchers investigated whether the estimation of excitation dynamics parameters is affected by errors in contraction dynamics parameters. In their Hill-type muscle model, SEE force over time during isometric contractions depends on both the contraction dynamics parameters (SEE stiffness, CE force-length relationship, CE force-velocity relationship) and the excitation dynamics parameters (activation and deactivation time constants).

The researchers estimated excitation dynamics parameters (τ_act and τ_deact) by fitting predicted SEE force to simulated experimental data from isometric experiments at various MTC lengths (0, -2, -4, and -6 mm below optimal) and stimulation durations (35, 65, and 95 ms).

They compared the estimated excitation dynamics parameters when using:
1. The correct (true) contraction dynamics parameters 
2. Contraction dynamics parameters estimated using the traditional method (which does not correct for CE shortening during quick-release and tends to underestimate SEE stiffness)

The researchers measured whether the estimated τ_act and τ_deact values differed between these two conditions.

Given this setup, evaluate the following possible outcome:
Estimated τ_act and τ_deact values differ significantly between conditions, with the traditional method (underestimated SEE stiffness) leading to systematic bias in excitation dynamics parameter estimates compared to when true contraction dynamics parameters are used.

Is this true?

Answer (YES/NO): YES